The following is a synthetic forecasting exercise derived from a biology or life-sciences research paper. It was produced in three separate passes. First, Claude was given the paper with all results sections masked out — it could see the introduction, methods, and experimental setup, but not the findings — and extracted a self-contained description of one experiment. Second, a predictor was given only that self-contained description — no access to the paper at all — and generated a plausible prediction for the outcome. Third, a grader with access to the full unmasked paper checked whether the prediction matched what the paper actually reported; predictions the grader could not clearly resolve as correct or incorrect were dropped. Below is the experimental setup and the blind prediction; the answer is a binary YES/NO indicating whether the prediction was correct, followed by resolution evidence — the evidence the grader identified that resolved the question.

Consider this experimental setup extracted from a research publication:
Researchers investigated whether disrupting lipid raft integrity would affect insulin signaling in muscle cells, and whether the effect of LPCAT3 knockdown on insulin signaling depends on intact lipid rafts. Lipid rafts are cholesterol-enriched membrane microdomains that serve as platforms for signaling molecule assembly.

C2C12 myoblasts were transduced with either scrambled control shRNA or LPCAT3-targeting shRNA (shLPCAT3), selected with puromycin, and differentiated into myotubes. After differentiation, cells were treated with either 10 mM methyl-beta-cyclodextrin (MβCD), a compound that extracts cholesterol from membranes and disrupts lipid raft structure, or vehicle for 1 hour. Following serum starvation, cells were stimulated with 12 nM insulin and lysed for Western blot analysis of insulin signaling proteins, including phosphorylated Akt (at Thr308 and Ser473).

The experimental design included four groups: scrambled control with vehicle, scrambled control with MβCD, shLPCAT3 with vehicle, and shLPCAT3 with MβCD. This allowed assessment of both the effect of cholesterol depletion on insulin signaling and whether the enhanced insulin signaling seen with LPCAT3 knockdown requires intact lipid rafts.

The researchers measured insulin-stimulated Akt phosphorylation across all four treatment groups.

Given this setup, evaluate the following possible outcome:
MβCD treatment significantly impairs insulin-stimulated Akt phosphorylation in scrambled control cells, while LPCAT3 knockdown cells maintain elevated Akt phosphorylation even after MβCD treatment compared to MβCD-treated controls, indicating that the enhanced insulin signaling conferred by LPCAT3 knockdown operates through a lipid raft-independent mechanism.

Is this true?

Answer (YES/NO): NO